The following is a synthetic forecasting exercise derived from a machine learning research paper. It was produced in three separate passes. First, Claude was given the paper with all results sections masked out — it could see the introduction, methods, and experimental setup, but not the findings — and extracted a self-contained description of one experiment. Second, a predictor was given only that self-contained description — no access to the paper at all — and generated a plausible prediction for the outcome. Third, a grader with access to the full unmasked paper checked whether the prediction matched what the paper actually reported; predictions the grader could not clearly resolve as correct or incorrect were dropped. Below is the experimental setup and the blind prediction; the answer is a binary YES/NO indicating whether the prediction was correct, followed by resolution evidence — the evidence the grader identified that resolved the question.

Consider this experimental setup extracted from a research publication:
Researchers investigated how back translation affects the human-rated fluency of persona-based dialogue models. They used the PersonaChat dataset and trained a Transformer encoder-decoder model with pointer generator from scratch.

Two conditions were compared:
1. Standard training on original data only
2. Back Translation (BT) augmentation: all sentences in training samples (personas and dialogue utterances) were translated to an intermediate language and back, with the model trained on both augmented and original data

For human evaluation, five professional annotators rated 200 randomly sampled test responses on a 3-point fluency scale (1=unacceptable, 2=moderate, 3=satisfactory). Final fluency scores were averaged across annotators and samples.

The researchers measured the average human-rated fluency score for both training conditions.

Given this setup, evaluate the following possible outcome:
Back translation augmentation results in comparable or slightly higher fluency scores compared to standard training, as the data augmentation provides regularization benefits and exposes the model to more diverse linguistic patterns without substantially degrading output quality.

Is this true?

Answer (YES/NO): YES